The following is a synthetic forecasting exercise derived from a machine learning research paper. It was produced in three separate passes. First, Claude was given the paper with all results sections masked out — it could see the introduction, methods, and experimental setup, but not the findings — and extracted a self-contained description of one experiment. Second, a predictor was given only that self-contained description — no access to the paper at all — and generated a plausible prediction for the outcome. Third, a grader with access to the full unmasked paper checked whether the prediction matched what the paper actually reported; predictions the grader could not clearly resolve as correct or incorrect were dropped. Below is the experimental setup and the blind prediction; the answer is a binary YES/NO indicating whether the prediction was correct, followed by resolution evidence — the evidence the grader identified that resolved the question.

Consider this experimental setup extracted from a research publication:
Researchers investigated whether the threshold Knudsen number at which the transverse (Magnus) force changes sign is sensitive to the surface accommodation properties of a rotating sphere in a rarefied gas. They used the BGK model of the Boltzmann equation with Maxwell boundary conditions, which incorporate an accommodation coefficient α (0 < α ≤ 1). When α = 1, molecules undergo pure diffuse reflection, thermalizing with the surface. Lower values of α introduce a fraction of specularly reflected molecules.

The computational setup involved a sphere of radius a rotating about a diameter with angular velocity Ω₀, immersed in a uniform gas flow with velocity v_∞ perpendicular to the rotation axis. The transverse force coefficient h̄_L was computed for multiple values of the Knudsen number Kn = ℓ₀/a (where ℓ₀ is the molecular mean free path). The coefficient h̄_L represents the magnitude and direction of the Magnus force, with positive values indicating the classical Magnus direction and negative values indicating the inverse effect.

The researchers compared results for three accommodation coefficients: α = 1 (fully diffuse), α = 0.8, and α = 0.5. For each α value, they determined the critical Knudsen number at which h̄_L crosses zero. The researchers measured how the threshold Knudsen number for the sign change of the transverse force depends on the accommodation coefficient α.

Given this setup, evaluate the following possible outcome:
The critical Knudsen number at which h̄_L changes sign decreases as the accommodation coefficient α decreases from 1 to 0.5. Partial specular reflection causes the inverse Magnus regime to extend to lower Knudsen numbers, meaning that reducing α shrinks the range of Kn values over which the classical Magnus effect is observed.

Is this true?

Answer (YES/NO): YES